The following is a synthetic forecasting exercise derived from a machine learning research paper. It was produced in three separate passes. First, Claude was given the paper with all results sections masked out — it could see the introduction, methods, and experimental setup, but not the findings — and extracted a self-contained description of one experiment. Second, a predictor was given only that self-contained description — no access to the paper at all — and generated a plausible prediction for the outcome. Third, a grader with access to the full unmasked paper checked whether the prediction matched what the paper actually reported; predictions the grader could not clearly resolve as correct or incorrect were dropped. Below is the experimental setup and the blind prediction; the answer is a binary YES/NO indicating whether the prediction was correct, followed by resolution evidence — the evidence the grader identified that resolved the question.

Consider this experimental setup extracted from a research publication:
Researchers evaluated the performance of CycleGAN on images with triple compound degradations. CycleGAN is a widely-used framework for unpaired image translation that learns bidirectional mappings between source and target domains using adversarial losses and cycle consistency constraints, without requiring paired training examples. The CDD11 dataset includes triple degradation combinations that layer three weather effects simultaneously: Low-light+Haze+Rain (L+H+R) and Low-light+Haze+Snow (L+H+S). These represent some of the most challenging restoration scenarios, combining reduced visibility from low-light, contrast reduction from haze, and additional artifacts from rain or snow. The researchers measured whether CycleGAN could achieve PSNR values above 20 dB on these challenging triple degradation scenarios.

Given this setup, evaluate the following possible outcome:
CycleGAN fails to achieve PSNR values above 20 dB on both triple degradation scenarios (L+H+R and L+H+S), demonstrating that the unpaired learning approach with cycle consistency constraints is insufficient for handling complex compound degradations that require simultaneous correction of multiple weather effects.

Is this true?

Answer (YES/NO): YES